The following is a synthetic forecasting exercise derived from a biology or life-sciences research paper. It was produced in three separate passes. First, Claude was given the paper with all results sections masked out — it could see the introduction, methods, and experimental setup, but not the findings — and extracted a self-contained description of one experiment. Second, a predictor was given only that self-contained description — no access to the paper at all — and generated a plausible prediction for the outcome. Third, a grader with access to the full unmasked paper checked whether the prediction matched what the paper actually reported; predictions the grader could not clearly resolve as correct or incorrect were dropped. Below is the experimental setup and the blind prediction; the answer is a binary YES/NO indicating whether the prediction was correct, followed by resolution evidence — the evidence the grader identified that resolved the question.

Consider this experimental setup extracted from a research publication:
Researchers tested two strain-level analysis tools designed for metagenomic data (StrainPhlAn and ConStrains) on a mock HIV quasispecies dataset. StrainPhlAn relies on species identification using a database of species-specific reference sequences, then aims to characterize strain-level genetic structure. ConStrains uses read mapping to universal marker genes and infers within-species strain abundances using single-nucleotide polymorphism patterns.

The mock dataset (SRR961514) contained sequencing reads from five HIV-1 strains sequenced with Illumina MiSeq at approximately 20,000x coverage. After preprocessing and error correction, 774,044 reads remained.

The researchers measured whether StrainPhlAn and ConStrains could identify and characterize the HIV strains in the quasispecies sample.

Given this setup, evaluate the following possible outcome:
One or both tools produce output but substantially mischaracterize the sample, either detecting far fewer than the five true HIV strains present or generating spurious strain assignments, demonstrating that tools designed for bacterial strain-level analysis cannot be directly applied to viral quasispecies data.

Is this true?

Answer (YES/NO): NO